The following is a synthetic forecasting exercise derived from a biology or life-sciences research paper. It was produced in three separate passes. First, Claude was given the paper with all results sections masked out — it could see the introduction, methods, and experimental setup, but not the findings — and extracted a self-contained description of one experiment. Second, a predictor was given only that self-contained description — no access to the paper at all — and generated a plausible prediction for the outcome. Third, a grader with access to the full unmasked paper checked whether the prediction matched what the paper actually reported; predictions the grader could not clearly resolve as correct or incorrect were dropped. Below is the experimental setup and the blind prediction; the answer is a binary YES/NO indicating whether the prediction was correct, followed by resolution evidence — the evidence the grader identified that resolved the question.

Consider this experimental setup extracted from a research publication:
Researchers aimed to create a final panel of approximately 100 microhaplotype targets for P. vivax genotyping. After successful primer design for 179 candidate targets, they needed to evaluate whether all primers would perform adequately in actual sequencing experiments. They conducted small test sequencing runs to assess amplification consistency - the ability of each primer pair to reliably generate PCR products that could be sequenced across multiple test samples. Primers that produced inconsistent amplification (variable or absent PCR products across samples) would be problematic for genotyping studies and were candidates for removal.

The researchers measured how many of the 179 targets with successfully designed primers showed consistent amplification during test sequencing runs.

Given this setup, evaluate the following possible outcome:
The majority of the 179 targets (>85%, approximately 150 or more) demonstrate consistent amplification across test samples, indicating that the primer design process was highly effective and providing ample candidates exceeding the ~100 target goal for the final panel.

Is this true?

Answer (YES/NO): NO